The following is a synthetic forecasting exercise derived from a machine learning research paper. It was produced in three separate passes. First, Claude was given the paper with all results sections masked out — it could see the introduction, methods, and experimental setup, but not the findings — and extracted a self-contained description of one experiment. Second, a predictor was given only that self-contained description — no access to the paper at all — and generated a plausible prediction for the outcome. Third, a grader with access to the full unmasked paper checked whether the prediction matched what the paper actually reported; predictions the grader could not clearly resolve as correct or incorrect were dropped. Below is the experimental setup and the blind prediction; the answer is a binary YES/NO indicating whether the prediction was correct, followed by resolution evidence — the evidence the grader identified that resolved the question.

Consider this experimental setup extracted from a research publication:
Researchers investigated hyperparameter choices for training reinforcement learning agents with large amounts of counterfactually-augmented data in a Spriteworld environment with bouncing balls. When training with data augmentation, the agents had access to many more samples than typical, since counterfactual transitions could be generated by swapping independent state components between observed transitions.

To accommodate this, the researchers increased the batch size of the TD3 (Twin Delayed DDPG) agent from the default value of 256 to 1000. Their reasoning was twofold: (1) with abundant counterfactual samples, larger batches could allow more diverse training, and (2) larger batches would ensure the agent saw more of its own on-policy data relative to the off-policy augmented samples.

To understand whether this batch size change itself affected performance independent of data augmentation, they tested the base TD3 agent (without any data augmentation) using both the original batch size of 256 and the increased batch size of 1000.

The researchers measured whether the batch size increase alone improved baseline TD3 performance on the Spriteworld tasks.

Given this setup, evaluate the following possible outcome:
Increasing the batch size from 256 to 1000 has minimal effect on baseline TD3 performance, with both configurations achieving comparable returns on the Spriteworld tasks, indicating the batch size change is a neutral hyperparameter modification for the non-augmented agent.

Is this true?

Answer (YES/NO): NO